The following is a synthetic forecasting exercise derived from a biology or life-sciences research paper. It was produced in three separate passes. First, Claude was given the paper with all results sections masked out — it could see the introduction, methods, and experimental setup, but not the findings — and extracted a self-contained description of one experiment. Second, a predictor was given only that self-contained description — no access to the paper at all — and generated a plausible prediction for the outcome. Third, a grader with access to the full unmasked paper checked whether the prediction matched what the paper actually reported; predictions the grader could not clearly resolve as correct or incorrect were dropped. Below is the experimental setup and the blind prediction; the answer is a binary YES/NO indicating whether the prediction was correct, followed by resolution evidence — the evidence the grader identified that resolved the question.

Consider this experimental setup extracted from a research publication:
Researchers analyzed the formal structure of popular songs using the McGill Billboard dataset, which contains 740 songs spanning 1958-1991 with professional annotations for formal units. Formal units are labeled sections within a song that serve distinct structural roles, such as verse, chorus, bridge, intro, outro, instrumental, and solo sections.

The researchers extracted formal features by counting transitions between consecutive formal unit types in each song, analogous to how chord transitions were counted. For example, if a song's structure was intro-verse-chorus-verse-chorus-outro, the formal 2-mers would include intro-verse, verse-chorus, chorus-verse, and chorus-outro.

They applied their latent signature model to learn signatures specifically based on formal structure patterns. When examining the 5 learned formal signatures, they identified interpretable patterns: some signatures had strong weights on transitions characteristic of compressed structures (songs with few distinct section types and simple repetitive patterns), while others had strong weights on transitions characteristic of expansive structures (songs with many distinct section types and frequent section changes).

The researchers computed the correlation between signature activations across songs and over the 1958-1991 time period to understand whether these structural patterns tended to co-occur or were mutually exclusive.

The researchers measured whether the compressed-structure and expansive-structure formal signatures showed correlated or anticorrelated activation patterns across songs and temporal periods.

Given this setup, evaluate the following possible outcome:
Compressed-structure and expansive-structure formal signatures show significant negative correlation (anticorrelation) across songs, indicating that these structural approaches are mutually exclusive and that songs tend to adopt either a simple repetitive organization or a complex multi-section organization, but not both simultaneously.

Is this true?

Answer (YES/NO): NO